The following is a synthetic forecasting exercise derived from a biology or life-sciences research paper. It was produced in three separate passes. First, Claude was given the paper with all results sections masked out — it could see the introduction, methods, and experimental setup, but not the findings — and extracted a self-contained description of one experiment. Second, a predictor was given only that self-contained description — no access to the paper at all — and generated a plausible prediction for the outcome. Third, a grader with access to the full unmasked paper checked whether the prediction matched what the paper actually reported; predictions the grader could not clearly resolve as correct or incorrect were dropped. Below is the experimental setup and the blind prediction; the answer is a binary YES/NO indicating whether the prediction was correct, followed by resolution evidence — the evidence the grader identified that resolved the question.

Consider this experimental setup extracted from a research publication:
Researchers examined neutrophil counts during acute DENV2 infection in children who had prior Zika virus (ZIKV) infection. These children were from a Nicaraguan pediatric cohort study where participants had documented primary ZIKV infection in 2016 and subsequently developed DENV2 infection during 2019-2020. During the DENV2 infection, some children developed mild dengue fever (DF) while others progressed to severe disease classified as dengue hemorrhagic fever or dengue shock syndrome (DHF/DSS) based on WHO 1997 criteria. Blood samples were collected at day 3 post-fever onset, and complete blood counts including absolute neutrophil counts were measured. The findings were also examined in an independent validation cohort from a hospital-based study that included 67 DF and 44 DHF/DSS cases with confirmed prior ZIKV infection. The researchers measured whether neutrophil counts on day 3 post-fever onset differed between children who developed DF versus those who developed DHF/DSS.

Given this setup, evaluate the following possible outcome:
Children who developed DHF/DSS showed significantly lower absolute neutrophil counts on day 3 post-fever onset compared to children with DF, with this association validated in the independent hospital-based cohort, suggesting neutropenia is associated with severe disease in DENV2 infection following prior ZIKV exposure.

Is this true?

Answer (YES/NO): NO